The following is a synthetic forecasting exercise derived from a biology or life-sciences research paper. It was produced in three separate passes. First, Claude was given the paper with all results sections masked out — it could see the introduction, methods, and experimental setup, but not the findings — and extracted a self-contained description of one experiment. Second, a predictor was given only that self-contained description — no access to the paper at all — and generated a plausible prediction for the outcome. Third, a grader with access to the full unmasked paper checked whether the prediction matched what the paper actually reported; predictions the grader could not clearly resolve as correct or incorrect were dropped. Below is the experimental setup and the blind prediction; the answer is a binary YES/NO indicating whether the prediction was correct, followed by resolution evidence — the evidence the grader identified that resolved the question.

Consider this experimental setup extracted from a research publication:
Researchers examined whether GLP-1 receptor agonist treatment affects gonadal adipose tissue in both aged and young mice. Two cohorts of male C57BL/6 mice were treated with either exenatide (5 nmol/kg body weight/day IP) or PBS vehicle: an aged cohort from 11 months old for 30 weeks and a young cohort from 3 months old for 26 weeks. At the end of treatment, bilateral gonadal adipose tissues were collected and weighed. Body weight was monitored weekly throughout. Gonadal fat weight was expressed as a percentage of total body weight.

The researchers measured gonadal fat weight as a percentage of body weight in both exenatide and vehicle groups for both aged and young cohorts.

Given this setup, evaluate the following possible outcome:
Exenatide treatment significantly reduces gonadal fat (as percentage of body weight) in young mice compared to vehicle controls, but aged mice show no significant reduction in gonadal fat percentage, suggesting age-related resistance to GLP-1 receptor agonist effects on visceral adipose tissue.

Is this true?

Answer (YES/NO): NO